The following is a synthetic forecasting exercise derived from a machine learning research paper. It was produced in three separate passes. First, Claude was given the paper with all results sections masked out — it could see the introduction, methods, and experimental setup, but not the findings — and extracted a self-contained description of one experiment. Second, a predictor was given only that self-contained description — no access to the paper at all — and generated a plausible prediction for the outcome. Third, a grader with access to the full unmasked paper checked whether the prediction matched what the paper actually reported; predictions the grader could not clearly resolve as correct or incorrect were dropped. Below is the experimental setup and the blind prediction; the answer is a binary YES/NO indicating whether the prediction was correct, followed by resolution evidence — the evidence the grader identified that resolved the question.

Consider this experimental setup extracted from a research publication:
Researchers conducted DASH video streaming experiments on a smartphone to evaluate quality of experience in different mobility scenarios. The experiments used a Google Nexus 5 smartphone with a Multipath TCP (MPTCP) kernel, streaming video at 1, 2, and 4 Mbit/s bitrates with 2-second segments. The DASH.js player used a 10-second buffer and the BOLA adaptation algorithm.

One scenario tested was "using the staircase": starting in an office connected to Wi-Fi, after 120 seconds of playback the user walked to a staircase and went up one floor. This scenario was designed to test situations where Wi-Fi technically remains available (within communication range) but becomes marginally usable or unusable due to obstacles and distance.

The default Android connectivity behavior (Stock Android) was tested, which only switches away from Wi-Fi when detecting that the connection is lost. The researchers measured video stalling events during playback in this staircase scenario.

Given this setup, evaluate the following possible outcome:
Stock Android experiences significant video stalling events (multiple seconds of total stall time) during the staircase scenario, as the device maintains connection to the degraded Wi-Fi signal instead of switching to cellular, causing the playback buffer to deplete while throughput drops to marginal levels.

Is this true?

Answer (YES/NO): YES